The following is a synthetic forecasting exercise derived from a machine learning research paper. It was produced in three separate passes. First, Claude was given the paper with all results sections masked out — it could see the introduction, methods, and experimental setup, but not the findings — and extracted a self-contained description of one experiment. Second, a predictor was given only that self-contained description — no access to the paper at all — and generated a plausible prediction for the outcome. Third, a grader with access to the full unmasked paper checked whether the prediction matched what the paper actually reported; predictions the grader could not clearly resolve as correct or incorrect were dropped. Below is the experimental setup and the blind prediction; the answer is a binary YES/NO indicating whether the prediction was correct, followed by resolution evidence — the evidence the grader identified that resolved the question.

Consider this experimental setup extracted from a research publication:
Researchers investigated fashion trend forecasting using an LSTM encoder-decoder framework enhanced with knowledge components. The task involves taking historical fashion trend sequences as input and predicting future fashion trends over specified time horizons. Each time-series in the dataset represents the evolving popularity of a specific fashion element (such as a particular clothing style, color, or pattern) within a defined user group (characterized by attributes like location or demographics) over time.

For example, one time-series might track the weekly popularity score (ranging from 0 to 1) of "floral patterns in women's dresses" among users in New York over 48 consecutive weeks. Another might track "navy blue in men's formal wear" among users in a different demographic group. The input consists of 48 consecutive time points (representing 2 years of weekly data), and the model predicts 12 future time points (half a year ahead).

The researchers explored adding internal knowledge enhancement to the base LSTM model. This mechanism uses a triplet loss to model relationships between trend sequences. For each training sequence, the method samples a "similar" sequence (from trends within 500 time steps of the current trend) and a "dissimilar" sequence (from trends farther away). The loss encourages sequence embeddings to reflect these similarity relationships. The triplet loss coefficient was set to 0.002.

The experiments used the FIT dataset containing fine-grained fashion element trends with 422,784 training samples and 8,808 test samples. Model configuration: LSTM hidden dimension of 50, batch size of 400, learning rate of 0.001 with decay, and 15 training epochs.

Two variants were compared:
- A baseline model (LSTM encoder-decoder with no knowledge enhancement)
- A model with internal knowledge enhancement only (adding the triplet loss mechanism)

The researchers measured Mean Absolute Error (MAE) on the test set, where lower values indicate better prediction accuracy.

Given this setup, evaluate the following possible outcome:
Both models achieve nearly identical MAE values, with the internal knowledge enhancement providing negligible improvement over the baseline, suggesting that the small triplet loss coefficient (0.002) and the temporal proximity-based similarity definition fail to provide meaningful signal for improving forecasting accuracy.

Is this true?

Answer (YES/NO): NO